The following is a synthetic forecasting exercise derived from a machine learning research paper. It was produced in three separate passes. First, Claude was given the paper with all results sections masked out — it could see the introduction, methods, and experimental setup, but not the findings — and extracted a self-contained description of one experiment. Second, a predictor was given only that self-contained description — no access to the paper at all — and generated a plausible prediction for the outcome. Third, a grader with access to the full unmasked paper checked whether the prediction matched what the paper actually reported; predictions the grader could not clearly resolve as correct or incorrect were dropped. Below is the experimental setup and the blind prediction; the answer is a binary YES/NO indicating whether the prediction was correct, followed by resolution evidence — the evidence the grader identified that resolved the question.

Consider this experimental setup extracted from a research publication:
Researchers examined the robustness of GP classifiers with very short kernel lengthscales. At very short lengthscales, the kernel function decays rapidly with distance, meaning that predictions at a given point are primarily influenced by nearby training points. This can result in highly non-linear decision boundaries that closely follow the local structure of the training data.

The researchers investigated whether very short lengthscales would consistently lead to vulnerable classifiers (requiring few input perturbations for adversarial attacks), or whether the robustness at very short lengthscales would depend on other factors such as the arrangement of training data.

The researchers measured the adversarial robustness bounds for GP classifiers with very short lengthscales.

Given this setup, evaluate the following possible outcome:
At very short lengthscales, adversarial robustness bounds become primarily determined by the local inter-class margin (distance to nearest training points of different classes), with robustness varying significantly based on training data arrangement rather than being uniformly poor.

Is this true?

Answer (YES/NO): NO